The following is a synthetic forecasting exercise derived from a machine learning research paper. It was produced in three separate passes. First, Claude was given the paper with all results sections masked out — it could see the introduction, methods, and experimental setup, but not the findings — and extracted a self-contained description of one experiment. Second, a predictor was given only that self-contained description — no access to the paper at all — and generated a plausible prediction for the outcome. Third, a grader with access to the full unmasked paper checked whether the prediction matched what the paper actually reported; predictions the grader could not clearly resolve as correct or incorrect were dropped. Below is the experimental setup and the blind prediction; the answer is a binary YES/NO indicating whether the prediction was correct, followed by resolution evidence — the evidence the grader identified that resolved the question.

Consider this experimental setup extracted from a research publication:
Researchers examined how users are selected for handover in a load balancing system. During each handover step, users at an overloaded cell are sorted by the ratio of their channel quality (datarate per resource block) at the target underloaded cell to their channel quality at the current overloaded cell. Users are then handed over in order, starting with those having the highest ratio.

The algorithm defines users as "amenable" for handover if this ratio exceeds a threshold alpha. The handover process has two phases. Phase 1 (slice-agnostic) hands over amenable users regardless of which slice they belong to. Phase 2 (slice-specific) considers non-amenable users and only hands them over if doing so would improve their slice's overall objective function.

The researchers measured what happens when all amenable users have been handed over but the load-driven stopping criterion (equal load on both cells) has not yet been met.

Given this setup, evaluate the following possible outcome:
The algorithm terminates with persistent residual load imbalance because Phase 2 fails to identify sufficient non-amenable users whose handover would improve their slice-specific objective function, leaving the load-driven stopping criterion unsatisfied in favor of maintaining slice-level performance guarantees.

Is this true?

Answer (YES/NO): NO